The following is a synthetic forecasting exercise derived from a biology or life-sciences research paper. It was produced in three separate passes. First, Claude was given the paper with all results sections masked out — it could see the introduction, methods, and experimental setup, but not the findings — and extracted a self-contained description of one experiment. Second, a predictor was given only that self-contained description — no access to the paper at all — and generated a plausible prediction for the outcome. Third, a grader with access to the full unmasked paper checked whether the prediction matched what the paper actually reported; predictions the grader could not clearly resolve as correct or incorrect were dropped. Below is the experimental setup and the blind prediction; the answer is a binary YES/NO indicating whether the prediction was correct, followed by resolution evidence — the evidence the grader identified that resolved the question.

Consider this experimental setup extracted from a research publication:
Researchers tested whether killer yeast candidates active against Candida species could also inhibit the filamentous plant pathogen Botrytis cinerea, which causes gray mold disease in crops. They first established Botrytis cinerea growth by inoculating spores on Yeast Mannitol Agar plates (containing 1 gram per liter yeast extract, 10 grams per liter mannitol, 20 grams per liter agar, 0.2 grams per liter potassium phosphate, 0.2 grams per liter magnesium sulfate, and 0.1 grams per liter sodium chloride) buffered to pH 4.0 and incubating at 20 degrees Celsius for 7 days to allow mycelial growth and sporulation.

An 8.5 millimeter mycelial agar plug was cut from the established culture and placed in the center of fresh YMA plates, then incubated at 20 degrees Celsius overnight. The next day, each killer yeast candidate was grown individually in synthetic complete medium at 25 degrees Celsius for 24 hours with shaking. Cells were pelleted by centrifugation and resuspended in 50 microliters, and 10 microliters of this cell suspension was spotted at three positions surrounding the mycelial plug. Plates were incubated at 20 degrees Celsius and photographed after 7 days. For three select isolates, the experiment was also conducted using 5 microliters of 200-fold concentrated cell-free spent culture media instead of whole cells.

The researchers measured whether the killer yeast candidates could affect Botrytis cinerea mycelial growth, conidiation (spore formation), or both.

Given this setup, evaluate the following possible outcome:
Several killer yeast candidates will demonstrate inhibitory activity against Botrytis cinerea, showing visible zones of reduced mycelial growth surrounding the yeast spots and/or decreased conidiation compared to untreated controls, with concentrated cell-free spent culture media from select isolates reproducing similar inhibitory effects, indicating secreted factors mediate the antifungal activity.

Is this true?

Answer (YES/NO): YES